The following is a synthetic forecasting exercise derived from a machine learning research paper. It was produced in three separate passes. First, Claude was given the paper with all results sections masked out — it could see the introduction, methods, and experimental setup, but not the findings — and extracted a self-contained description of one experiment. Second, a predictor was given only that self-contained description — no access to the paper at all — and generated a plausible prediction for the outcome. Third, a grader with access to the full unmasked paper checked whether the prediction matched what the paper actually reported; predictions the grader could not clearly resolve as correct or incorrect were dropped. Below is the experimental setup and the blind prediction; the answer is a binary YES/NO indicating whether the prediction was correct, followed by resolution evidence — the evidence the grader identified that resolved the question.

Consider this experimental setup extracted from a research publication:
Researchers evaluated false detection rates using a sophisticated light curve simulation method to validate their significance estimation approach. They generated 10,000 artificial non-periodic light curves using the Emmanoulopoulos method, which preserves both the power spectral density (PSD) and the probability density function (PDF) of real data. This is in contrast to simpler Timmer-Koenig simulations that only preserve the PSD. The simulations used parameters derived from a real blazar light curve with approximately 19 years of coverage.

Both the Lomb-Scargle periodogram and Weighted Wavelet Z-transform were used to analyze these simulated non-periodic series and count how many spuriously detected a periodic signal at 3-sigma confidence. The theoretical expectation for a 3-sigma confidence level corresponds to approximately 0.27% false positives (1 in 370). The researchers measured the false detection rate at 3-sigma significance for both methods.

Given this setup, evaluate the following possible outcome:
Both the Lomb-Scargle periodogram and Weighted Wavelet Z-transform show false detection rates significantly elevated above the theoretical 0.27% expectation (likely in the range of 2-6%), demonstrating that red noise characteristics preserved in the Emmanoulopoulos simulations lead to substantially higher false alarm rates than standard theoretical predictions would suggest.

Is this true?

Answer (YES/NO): NO